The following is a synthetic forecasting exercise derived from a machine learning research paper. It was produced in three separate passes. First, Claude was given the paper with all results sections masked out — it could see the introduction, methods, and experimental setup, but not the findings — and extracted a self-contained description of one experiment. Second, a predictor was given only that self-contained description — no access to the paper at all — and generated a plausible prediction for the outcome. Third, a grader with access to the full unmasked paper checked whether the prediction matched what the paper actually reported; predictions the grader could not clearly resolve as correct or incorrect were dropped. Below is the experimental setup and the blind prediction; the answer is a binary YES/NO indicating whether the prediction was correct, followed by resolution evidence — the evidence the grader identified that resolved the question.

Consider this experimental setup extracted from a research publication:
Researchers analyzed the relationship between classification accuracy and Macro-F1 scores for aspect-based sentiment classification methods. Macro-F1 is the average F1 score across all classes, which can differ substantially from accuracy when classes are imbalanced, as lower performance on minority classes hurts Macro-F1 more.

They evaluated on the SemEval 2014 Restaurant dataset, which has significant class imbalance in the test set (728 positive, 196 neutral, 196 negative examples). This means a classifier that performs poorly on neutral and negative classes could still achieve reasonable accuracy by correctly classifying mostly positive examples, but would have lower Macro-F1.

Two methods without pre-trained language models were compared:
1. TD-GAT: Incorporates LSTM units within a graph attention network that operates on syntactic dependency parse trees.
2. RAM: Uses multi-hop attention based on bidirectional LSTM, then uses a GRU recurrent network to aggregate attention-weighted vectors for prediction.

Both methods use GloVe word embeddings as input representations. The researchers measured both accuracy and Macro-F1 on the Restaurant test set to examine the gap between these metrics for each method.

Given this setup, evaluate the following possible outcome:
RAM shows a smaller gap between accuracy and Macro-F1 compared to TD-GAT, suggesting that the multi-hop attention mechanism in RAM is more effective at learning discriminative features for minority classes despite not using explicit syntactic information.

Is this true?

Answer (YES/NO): NO